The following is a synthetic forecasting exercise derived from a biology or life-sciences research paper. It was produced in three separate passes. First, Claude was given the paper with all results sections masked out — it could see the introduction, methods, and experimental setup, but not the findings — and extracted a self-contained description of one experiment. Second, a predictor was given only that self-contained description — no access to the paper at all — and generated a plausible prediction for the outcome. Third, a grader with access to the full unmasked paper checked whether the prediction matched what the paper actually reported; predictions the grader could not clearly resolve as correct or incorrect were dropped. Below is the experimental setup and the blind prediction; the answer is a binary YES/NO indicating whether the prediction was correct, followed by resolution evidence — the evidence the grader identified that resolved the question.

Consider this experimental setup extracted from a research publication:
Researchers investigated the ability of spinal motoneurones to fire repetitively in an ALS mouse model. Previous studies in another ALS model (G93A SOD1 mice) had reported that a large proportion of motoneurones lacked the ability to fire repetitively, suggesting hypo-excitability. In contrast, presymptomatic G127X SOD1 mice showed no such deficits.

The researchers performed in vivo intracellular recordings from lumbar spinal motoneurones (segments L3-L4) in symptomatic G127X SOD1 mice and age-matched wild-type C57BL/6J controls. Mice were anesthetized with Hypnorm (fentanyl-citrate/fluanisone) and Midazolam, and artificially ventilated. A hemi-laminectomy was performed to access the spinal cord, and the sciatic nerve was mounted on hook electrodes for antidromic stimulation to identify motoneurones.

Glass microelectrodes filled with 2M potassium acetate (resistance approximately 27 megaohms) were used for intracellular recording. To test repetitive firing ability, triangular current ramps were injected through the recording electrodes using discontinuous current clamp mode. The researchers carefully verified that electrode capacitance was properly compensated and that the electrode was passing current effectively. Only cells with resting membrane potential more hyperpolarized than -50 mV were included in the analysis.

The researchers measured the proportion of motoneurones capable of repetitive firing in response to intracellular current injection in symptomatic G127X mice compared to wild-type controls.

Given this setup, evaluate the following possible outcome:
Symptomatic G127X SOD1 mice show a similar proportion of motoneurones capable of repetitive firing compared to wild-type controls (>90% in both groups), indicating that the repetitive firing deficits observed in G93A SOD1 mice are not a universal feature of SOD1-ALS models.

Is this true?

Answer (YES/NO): YES